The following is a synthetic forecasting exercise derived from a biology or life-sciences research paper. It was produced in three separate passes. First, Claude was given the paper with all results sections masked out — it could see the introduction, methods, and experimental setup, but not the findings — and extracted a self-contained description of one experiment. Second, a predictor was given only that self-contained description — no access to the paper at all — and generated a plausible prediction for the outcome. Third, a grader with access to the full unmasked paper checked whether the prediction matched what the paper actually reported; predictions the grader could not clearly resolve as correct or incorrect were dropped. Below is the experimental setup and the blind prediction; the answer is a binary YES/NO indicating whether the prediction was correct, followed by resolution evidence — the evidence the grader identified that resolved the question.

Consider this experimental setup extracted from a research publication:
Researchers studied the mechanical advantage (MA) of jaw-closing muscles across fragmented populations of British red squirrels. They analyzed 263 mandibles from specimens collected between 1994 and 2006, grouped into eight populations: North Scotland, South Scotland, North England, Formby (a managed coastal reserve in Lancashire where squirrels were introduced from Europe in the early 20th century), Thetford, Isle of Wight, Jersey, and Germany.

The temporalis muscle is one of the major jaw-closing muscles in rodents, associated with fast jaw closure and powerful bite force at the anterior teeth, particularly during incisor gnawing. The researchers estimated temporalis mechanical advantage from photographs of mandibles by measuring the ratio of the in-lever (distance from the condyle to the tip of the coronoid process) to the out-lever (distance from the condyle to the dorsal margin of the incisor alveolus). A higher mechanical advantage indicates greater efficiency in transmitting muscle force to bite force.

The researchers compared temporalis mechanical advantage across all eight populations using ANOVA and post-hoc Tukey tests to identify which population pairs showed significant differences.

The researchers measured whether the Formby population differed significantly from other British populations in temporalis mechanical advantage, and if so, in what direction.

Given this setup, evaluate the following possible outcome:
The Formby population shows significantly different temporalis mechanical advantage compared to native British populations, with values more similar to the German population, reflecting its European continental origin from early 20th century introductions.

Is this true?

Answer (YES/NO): NO